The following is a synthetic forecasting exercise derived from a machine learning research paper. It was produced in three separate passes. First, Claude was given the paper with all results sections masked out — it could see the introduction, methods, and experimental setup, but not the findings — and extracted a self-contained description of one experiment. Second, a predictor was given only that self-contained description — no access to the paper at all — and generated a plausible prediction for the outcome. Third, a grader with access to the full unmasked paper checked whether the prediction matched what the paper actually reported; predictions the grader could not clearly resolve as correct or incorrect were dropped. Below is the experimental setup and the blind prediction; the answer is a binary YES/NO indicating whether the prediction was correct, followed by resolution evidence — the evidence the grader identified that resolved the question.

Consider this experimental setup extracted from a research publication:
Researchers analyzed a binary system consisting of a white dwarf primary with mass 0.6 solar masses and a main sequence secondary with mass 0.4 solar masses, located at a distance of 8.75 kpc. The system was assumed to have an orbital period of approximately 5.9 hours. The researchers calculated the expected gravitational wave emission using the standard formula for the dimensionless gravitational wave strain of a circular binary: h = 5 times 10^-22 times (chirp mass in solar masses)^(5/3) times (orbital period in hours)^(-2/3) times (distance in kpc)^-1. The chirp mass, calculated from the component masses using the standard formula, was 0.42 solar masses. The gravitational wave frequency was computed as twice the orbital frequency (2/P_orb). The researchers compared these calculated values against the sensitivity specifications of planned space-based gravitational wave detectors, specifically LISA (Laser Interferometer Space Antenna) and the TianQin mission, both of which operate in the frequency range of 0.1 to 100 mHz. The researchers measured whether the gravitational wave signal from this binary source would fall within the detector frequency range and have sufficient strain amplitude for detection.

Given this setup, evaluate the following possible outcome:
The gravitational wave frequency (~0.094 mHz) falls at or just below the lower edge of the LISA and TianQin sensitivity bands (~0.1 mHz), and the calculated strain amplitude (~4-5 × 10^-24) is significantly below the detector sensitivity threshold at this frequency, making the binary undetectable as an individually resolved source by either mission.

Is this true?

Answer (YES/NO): YES